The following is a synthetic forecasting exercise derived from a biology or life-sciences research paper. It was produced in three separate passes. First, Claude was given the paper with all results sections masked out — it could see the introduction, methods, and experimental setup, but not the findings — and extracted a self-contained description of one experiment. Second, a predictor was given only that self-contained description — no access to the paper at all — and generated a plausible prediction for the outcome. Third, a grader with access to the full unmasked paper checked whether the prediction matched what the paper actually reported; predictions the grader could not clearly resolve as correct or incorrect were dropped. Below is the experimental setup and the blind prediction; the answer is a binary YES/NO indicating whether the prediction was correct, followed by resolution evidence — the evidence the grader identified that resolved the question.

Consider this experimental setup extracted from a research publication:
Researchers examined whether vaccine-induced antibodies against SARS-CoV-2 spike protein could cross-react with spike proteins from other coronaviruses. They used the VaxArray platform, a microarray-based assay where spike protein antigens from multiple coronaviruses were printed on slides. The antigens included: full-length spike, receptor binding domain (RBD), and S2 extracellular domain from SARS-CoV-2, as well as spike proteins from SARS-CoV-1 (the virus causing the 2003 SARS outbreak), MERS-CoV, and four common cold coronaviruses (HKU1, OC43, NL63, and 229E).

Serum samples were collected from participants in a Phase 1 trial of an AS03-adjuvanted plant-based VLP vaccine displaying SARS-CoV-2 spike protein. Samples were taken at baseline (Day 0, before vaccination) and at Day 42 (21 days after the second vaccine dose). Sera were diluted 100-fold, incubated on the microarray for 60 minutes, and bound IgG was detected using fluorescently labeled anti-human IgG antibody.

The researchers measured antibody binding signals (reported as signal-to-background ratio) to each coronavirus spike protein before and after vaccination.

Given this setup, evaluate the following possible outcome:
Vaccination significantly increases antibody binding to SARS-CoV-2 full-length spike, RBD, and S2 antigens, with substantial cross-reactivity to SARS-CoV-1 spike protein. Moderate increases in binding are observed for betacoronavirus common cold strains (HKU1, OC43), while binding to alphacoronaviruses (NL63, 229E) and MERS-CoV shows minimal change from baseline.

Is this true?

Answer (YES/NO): NO